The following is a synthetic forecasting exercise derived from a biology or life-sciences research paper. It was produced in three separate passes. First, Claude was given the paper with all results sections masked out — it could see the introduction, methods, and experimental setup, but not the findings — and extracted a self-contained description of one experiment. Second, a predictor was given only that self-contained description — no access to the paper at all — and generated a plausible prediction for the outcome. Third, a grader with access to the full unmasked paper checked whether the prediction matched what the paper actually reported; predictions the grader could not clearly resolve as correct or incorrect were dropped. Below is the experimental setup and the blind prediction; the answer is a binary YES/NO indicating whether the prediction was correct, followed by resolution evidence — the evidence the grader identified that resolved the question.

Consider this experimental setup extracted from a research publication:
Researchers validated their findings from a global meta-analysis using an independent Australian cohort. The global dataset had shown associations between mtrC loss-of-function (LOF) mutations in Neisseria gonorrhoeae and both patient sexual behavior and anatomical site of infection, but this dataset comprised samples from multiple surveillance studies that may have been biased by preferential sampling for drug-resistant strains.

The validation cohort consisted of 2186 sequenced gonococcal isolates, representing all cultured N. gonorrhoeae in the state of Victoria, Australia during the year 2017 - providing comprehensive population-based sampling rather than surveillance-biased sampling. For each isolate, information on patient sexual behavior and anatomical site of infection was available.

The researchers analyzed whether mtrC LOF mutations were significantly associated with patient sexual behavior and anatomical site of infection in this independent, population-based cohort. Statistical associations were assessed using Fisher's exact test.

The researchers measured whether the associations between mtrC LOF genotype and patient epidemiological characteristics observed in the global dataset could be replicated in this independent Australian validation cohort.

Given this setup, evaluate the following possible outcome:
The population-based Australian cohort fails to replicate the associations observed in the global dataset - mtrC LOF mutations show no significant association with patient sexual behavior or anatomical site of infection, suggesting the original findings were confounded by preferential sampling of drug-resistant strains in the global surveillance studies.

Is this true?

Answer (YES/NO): NO